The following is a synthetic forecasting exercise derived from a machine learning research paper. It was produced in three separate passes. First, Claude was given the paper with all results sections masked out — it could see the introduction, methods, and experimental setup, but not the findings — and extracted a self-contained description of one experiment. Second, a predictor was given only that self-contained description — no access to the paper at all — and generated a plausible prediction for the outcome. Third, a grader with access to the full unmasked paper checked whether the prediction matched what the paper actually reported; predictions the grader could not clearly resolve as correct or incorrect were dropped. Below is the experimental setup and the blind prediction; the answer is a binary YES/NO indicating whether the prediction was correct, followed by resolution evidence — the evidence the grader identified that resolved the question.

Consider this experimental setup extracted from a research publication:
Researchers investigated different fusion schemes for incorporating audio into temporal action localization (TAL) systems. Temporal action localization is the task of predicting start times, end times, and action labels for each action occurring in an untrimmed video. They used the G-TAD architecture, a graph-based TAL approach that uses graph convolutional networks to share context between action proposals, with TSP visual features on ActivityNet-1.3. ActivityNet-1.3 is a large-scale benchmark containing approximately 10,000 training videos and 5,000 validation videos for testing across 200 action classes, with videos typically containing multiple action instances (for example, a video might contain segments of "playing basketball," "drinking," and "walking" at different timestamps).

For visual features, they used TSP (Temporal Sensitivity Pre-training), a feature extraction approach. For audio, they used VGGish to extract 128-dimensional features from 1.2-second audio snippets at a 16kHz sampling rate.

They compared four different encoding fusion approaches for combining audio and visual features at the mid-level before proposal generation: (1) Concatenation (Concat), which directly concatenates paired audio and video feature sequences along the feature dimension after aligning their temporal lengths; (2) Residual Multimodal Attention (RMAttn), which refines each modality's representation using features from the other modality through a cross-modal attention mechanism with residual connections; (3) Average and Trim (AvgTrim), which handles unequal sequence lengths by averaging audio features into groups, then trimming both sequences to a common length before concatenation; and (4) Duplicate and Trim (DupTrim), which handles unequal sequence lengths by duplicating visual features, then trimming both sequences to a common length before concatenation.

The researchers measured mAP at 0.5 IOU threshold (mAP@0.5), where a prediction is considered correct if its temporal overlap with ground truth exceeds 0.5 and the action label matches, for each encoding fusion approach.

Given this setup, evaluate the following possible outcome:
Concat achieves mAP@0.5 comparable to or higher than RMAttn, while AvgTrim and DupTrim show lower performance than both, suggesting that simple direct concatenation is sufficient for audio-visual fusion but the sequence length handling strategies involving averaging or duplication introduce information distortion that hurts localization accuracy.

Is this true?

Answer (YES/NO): NO